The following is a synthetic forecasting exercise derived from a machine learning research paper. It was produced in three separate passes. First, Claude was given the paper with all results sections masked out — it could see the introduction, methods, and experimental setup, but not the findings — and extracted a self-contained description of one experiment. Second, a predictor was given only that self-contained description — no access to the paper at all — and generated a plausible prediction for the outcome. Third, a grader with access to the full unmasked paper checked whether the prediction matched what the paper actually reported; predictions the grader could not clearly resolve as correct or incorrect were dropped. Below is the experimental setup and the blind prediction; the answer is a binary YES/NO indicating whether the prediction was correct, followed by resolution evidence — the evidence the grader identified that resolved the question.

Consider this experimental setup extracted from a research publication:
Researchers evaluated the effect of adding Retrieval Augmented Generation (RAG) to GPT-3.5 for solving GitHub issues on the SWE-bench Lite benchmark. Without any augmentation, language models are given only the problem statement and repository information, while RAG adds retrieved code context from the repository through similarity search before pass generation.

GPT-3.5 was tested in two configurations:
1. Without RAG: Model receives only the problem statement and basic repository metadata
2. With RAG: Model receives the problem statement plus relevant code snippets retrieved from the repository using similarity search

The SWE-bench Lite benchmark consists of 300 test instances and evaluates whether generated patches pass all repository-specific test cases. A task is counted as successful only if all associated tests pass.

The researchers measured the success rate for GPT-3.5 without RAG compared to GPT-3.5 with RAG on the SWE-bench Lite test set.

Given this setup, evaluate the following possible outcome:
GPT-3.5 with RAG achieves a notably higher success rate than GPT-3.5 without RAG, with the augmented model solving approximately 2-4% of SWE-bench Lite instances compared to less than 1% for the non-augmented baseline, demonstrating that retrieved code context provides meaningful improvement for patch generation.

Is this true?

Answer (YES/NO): NO